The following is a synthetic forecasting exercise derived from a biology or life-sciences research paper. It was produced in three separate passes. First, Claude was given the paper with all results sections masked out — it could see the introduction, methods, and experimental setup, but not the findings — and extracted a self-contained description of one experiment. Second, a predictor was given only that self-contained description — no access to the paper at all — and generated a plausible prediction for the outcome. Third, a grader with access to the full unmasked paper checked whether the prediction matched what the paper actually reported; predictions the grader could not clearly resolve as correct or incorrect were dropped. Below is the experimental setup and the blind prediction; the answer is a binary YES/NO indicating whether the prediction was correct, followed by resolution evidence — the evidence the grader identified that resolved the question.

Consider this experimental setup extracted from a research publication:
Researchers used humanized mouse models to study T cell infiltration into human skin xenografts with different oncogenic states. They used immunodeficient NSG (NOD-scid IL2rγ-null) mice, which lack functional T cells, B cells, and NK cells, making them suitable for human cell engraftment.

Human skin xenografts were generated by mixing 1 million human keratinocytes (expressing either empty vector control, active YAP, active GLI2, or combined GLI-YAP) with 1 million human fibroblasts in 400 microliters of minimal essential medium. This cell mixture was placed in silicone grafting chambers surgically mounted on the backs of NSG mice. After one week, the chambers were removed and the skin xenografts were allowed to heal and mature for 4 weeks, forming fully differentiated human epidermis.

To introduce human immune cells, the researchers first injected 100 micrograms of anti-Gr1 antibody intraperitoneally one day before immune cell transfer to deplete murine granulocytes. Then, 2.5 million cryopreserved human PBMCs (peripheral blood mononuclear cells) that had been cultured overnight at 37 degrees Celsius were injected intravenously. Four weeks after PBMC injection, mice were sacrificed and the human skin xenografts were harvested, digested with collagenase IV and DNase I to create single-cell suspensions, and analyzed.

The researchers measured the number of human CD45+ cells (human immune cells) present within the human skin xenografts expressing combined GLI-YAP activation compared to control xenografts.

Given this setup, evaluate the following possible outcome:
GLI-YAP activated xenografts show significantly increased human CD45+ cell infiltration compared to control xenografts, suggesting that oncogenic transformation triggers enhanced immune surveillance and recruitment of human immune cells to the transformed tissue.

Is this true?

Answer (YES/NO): NO